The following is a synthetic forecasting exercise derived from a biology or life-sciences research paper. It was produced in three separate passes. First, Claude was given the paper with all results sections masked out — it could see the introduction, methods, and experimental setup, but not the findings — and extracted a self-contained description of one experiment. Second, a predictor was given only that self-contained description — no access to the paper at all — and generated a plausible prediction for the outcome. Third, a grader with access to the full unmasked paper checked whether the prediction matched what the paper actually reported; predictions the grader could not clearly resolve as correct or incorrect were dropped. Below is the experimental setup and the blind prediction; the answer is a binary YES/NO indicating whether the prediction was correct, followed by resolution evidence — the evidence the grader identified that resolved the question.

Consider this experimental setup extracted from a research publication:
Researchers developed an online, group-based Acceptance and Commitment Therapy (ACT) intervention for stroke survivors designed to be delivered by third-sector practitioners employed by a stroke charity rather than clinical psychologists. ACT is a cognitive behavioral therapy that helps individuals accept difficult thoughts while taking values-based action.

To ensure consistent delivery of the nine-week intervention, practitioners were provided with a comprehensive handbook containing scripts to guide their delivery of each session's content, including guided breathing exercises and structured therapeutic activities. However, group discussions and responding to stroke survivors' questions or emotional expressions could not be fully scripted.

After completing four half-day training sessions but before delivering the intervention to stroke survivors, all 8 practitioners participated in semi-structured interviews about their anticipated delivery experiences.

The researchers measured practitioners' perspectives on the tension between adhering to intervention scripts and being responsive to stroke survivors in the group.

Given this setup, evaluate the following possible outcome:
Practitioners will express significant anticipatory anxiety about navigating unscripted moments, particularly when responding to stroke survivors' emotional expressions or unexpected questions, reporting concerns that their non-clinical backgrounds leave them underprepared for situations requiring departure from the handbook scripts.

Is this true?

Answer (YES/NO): NO